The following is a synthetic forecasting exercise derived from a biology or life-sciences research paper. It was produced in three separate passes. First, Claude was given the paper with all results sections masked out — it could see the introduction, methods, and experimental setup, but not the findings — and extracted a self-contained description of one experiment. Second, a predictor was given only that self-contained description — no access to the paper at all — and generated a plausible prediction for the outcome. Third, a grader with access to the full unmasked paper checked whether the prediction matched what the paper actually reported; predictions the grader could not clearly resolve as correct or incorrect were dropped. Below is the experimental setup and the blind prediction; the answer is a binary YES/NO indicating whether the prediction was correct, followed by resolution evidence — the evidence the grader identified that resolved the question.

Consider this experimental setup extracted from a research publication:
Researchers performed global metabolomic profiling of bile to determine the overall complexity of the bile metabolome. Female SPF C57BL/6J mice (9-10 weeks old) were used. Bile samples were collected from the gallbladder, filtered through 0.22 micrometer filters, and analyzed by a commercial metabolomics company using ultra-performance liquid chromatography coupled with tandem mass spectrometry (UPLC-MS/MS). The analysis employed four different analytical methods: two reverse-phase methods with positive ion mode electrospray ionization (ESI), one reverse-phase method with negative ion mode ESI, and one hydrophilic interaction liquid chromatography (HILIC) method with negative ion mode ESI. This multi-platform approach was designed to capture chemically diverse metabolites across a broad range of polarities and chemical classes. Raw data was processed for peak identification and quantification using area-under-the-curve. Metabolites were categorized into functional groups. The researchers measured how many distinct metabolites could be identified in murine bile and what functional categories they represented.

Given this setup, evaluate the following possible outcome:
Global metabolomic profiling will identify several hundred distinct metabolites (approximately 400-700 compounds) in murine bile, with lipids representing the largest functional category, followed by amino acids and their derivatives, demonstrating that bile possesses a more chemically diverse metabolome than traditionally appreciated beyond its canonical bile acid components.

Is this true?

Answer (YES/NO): NO